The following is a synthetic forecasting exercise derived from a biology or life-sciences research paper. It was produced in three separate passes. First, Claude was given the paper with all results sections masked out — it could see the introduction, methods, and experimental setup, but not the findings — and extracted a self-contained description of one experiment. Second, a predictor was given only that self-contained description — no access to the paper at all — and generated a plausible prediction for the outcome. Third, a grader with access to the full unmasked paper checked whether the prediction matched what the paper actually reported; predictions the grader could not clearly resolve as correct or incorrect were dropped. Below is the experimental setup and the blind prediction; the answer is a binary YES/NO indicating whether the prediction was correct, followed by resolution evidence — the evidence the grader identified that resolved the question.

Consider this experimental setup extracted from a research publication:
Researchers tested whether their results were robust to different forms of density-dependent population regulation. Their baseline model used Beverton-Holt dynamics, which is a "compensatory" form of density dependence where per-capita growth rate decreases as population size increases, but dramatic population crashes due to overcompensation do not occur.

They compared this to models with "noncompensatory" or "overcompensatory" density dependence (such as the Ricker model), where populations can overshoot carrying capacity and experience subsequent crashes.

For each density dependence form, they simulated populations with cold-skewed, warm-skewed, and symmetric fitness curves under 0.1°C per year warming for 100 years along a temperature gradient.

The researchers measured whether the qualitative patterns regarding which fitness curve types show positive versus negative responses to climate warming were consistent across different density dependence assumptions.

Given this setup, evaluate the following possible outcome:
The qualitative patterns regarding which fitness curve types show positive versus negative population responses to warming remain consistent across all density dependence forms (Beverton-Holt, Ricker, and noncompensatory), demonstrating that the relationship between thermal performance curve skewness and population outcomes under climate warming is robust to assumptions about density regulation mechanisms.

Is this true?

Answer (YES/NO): YES